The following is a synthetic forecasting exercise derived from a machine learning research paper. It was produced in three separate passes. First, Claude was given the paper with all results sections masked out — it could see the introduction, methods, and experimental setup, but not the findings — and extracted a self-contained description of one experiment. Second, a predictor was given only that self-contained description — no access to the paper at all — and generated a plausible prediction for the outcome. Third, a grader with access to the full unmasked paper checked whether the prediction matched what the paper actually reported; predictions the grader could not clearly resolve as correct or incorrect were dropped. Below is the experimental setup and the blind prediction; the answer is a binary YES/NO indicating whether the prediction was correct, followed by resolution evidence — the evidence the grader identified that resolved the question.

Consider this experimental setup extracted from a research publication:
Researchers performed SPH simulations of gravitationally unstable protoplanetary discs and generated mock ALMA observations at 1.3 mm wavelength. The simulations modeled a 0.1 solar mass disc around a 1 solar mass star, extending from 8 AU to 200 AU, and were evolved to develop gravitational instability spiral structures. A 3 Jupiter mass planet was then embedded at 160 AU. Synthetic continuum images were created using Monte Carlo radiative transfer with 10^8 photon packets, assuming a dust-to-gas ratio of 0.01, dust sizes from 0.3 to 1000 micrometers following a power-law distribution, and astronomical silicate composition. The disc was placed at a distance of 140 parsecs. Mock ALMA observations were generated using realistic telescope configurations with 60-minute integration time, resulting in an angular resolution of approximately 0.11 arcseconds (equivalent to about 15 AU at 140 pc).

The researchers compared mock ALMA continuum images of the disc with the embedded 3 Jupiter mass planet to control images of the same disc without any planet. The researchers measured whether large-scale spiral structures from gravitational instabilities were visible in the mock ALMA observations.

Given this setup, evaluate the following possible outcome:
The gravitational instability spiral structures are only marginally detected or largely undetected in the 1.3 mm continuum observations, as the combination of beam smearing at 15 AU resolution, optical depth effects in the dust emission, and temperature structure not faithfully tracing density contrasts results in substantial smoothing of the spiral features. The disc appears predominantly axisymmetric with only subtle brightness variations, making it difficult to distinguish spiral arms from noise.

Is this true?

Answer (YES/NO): NO